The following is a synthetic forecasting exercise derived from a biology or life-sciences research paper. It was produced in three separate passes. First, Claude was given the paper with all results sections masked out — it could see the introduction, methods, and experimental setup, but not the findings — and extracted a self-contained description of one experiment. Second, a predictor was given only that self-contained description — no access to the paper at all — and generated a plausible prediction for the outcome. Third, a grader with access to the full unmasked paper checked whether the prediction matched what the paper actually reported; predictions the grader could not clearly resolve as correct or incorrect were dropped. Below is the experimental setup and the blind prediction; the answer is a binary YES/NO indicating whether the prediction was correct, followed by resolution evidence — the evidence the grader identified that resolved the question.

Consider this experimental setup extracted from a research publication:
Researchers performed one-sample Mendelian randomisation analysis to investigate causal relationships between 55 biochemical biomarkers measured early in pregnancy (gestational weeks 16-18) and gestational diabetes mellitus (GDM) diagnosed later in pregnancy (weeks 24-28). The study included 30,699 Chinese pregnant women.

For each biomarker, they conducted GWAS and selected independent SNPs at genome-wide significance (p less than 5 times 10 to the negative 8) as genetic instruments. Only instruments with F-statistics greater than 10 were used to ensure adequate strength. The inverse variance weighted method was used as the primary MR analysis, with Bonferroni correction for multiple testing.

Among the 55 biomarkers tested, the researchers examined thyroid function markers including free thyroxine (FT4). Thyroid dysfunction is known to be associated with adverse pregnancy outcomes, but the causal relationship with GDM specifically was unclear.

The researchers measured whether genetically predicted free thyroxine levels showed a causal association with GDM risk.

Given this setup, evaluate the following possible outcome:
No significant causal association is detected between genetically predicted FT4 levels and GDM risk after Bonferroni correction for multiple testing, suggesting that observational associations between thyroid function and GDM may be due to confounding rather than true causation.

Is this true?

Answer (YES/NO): YES